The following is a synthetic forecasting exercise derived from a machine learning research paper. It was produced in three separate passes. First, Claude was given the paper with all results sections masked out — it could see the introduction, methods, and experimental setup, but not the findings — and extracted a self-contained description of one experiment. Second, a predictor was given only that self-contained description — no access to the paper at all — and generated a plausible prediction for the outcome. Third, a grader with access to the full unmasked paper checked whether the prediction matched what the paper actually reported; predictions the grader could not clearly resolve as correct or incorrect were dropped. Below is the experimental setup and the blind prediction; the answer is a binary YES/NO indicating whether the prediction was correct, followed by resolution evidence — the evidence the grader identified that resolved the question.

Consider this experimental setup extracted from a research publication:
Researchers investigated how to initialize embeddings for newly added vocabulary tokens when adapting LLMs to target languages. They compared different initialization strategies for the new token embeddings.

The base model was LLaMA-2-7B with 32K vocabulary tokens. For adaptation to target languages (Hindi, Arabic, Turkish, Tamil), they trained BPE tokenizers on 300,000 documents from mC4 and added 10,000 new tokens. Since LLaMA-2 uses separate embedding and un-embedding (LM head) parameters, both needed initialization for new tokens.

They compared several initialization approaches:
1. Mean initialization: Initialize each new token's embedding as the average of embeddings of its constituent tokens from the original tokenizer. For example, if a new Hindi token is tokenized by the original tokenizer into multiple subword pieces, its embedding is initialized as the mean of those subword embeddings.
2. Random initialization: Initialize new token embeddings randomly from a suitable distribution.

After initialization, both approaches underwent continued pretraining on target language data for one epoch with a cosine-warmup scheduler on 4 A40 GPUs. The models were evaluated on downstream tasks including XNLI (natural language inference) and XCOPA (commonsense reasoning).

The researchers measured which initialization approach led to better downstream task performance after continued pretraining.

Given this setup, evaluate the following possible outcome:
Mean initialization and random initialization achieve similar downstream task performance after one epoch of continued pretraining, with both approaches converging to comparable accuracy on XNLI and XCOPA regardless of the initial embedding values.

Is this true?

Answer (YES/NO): NO